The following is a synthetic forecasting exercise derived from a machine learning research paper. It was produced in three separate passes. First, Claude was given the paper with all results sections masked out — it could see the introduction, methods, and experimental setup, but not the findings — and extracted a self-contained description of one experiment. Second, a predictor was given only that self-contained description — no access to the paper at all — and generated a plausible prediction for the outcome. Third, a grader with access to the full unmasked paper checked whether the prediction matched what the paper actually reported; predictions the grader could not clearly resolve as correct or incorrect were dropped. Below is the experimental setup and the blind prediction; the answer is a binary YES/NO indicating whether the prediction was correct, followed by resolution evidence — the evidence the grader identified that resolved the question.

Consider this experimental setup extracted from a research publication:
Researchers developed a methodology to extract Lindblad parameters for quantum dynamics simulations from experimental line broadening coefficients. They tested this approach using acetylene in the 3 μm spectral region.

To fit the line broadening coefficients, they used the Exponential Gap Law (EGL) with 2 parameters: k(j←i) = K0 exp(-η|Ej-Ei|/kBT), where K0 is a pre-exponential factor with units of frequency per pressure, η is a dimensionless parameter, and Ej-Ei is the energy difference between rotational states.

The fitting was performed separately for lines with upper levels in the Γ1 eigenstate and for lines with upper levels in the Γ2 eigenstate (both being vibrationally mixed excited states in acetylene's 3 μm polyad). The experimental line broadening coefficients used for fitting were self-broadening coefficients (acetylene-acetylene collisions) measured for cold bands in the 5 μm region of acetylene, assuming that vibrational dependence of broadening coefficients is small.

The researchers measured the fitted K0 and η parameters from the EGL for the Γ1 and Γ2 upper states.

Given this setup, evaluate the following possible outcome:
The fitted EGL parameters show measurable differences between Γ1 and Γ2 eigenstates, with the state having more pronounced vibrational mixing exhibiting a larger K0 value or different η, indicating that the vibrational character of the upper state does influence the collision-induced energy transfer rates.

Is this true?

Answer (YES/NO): NO